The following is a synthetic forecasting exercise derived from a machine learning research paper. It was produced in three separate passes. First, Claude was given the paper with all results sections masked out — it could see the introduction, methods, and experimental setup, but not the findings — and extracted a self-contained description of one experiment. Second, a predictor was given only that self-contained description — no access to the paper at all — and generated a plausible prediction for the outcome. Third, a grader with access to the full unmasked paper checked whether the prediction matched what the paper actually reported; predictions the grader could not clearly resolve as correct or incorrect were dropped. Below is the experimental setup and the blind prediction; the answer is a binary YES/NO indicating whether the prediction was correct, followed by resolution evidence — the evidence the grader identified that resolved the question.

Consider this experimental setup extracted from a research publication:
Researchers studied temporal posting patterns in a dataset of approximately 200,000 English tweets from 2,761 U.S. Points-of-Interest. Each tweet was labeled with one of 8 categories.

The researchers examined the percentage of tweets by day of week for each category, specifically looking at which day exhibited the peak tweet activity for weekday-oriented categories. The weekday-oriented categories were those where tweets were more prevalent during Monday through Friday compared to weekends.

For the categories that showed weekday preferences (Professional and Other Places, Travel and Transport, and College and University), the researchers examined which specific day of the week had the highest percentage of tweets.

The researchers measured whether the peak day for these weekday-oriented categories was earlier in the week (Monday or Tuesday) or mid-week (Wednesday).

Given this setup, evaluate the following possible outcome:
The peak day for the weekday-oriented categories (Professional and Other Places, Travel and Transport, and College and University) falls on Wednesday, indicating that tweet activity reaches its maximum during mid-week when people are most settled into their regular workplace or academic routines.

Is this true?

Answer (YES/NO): YES